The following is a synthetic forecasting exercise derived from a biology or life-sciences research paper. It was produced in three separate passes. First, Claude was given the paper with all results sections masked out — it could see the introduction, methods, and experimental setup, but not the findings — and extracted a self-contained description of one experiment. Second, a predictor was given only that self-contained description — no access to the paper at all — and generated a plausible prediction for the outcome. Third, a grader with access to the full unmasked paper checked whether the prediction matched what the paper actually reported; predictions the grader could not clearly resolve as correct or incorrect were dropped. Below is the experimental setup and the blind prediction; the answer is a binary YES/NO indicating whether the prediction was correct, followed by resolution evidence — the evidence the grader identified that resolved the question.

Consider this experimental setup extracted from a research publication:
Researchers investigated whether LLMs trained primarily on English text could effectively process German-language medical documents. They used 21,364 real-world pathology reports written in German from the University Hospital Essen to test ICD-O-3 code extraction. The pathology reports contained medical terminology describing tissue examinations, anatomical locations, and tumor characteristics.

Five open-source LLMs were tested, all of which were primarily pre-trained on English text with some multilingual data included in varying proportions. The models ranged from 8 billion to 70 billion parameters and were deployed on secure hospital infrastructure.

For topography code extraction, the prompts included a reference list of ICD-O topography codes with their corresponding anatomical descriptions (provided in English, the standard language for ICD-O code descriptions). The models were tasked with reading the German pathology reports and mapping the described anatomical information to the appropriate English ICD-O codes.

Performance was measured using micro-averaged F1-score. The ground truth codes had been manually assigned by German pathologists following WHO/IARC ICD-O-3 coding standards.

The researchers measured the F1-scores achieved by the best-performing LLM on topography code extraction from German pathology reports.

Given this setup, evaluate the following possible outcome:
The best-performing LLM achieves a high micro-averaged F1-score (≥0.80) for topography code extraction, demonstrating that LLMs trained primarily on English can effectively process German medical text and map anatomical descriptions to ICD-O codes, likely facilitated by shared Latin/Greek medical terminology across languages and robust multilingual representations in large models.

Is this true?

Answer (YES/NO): NO